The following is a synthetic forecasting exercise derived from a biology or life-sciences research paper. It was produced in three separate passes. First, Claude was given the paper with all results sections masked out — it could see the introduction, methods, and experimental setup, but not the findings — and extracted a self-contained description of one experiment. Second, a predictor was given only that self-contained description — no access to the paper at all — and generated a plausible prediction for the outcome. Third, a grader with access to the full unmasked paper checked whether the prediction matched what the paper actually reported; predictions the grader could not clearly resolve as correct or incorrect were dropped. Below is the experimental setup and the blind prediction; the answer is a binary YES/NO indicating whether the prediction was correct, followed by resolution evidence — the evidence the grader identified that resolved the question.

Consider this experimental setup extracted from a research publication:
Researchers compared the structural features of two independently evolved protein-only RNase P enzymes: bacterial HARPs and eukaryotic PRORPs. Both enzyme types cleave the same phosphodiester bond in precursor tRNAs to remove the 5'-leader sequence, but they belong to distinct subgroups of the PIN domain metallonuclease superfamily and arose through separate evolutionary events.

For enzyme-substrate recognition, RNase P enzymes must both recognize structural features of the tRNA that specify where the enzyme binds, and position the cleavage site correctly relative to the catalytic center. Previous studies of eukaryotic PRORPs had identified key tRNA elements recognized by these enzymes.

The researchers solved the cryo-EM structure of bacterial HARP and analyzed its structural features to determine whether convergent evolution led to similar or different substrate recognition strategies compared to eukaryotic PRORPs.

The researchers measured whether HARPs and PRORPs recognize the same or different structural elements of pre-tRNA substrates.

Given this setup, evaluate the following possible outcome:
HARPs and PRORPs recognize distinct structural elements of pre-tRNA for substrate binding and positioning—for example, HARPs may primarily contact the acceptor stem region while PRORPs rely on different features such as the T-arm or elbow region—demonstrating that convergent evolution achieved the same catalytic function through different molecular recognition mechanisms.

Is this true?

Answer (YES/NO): NO